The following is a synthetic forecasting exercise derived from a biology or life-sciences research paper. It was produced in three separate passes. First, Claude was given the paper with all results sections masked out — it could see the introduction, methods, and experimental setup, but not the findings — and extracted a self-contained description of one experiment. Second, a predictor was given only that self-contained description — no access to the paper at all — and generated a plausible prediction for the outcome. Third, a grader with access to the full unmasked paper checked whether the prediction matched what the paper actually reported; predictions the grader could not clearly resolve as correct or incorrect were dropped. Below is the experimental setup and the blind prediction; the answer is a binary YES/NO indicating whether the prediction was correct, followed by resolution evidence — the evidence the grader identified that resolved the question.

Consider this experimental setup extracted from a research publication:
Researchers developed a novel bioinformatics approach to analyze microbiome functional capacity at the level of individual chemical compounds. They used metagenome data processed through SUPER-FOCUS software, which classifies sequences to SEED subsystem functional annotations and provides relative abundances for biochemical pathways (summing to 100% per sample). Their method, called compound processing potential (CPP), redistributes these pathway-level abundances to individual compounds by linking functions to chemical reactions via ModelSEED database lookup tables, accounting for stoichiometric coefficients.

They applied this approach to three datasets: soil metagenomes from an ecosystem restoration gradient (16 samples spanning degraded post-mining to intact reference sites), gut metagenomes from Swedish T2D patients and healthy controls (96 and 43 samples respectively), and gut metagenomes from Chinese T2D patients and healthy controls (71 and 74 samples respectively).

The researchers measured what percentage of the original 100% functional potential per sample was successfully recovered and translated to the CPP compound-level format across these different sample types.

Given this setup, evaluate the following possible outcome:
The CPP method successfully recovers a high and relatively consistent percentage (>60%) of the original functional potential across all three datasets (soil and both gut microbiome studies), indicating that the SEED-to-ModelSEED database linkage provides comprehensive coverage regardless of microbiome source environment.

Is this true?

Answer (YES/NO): YES